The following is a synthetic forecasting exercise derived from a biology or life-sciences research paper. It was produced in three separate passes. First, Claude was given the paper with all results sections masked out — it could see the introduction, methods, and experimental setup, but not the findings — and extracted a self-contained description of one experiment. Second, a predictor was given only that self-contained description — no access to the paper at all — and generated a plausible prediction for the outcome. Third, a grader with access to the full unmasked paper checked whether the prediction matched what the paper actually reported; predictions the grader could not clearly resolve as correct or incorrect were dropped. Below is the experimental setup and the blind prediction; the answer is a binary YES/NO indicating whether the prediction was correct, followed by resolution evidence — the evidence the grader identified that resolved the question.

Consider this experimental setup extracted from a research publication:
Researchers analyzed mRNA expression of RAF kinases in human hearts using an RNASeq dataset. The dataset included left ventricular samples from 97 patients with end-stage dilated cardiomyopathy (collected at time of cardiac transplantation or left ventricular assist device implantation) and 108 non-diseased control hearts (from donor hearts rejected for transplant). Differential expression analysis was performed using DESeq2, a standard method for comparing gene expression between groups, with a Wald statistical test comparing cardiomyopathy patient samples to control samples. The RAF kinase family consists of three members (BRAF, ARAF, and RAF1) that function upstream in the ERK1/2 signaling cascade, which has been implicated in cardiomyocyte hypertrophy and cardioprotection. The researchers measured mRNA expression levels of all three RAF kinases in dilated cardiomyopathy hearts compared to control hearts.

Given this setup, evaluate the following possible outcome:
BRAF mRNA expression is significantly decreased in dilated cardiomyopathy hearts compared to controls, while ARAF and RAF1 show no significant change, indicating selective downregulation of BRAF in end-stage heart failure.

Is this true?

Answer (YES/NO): NO